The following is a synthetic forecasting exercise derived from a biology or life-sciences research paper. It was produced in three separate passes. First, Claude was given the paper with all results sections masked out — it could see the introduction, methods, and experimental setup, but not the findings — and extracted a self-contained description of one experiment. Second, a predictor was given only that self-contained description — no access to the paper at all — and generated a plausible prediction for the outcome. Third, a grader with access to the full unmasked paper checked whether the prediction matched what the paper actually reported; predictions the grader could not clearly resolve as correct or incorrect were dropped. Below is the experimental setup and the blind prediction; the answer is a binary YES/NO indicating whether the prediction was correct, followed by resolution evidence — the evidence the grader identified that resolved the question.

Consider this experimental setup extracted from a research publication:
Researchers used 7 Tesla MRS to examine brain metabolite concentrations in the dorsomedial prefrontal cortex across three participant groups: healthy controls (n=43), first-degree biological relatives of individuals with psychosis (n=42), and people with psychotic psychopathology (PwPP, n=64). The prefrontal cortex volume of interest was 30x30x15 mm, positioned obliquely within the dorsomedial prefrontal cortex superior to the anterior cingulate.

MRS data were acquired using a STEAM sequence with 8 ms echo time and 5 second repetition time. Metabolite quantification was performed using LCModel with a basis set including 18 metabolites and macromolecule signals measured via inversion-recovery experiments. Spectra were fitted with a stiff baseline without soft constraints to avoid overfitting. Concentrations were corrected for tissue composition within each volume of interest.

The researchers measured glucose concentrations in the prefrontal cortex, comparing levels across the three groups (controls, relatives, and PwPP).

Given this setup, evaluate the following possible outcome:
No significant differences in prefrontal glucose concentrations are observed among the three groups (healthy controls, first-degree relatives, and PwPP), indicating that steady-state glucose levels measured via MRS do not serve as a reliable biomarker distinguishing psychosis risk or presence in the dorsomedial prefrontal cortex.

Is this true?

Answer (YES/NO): NO